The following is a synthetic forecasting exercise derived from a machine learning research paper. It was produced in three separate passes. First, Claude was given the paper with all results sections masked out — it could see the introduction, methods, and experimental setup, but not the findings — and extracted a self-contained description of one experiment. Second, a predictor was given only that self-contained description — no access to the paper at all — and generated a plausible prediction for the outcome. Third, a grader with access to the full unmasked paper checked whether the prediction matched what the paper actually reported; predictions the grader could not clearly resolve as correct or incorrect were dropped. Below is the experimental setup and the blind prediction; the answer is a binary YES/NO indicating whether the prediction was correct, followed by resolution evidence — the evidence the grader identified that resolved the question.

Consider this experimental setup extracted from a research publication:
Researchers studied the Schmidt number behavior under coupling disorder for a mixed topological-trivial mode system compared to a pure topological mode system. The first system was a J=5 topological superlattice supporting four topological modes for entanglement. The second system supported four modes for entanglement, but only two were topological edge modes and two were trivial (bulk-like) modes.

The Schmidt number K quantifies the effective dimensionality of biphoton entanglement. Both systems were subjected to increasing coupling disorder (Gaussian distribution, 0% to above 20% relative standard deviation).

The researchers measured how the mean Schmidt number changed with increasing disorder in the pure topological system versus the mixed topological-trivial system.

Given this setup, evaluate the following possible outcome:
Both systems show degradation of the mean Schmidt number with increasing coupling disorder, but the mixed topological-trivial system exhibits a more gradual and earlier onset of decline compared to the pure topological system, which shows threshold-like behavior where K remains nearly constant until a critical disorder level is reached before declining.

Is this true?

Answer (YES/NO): NO